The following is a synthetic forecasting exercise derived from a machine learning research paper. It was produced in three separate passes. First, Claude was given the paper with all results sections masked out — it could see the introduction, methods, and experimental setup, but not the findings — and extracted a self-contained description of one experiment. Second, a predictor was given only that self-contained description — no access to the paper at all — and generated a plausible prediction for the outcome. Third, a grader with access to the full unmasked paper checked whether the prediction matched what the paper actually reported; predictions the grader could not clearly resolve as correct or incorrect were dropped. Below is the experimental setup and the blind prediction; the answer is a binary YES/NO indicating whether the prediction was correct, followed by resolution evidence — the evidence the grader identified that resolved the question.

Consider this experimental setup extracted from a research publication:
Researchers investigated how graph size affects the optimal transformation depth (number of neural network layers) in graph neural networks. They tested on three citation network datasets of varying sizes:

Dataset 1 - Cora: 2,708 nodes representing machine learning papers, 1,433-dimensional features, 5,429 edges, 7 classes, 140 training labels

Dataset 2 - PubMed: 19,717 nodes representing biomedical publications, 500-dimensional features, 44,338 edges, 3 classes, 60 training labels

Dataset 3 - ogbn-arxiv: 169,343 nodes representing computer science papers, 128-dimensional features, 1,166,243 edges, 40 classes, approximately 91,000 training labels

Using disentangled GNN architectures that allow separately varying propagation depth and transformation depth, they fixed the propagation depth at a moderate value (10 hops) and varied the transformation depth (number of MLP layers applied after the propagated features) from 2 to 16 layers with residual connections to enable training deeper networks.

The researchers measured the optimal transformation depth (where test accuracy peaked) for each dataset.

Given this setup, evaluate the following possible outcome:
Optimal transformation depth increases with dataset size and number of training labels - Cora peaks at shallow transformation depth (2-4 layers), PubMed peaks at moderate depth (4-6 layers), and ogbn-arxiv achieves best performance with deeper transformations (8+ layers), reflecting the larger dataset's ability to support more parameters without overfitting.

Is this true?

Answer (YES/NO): NO